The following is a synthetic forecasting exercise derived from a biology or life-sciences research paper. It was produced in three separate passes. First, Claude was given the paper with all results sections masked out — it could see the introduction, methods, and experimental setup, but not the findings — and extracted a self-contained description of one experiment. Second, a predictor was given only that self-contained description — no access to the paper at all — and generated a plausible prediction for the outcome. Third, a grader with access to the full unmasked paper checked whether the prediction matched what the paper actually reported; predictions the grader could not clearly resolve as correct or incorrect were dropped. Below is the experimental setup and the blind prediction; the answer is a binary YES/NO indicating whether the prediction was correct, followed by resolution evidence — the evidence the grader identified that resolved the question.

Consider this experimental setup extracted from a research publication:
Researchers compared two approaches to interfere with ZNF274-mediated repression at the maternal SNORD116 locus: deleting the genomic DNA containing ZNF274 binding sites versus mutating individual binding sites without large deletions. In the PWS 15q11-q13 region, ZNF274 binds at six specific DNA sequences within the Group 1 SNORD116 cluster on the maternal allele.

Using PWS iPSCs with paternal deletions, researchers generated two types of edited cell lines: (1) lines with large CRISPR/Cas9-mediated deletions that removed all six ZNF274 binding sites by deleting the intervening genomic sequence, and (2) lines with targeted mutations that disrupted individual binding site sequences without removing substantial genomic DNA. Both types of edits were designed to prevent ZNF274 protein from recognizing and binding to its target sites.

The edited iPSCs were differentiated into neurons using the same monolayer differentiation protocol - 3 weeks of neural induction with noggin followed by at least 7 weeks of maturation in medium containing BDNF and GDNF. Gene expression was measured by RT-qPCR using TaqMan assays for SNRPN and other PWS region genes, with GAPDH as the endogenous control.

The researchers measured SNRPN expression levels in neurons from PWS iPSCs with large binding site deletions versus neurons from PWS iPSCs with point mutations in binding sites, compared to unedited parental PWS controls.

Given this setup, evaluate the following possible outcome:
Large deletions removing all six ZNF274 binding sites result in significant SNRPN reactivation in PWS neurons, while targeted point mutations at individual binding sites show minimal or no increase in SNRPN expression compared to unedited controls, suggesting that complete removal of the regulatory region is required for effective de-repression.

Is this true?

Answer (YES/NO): NO